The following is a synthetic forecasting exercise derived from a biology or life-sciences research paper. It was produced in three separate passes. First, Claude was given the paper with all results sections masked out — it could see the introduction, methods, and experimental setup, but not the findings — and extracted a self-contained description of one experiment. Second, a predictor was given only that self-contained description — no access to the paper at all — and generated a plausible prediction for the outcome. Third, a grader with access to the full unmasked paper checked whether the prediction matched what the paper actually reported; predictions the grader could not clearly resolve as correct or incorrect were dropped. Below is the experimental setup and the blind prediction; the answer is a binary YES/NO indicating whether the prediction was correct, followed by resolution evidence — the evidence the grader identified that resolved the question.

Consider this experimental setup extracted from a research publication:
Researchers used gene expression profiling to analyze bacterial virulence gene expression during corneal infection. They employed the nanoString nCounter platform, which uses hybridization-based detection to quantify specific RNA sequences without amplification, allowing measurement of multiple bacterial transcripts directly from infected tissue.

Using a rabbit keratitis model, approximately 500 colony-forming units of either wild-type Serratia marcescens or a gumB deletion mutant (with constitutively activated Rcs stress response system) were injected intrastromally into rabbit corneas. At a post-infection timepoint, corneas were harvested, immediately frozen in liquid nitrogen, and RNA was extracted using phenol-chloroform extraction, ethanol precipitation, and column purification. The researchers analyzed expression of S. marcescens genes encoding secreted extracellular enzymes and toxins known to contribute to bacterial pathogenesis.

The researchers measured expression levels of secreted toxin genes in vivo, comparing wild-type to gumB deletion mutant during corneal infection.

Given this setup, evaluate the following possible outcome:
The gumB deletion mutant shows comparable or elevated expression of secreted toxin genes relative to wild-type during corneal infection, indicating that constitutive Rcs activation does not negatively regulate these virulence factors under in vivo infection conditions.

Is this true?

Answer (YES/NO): NO